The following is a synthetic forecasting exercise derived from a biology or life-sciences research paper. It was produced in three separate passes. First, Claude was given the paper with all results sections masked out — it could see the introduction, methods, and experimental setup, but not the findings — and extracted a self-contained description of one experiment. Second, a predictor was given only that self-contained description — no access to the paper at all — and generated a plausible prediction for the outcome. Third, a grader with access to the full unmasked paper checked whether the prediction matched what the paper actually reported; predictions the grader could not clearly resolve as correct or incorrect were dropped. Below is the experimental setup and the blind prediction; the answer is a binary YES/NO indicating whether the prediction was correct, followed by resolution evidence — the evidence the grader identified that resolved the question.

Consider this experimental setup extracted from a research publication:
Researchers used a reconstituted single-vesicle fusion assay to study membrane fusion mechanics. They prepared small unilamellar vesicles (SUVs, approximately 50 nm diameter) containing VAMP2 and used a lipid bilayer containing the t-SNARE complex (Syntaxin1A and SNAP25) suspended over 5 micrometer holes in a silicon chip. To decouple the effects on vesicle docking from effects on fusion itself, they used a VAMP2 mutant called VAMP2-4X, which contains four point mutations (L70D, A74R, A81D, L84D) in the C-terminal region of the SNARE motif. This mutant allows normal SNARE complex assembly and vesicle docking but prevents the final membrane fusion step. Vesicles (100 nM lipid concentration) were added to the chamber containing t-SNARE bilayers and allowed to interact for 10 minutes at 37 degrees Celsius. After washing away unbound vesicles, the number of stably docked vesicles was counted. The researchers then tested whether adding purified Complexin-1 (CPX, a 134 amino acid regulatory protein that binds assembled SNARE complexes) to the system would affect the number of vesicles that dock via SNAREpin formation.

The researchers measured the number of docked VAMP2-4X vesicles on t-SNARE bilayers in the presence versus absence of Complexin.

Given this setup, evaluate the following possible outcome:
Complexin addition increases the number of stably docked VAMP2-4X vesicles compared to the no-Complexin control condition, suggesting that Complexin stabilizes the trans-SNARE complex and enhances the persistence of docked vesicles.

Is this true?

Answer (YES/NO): YES